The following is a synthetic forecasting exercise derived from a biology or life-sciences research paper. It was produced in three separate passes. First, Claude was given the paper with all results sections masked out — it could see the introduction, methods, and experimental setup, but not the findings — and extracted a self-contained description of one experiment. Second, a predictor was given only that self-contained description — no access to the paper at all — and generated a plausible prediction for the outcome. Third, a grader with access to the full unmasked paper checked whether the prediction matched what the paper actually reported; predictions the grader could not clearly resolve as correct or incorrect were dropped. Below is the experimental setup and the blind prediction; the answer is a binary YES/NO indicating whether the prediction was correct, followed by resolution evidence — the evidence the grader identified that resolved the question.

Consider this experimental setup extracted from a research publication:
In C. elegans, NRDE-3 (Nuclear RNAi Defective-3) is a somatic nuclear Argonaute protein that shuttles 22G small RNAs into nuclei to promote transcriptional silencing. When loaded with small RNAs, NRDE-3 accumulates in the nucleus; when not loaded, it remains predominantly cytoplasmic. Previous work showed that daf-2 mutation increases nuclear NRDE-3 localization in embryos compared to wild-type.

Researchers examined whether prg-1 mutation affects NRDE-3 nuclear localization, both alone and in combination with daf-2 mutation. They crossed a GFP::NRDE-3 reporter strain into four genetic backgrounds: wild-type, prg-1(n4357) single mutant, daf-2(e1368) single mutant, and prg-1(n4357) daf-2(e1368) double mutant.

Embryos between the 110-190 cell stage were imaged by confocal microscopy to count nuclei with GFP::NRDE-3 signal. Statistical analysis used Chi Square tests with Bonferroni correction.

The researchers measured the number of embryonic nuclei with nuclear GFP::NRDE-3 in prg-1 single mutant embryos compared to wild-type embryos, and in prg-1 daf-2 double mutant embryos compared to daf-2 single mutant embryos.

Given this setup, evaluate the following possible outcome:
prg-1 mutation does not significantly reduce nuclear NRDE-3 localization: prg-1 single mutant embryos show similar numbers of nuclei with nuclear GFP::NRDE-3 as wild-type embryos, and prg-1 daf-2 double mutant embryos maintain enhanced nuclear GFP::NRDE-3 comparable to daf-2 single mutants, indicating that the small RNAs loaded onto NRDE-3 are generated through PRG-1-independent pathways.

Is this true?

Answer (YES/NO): NO